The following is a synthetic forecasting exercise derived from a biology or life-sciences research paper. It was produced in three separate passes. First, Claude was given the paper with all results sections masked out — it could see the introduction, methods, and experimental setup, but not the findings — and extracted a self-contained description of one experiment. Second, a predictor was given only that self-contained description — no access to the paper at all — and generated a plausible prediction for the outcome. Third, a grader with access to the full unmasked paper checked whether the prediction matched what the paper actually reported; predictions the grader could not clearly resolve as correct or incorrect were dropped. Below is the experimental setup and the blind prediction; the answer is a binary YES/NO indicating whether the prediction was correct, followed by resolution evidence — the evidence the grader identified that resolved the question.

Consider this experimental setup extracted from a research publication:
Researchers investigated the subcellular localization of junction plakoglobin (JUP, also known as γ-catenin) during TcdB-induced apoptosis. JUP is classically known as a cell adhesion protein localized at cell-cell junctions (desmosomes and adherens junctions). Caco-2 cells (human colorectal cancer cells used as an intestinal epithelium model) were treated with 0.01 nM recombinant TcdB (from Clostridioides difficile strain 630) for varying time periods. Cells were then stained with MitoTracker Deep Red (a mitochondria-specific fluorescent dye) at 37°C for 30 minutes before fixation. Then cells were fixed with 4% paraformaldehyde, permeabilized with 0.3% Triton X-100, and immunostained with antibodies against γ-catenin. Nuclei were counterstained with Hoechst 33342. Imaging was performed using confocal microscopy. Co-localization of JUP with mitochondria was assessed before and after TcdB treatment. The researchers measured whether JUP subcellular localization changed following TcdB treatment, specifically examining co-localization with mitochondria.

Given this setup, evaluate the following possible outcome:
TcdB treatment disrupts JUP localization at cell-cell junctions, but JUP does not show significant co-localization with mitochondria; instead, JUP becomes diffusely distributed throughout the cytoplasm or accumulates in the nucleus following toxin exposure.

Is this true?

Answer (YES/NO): NO